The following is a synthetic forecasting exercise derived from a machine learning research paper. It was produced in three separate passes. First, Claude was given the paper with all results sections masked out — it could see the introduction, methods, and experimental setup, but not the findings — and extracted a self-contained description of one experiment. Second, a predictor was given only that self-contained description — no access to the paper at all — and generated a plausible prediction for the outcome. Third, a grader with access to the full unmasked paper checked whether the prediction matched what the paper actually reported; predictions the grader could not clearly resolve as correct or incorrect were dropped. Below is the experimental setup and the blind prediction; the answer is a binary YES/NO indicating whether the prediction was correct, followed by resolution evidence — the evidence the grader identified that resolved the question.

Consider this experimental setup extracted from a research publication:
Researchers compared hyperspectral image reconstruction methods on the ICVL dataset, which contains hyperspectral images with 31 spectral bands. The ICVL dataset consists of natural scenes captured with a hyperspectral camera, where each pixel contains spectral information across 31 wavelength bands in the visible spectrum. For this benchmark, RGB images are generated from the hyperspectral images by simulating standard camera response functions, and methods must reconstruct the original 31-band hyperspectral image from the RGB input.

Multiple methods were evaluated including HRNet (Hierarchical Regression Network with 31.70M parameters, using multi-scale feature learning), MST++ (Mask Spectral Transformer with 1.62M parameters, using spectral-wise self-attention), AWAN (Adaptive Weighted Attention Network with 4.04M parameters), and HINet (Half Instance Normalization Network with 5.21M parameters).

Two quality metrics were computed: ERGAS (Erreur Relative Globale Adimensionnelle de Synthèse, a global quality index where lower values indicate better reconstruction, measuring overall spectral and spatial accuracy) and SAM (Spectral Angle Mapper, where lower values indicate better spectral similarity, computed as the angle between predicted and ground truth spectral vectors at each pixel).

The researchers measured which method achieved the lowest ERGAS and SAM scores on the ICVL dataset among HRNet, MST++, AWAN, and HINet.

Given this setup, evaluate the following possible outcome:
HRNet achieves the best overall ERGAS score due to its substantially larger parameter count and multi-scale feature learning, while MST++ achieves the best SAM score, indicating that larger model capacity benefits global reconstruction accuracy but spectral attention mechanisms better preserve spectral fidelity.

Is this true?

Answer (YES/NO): NO